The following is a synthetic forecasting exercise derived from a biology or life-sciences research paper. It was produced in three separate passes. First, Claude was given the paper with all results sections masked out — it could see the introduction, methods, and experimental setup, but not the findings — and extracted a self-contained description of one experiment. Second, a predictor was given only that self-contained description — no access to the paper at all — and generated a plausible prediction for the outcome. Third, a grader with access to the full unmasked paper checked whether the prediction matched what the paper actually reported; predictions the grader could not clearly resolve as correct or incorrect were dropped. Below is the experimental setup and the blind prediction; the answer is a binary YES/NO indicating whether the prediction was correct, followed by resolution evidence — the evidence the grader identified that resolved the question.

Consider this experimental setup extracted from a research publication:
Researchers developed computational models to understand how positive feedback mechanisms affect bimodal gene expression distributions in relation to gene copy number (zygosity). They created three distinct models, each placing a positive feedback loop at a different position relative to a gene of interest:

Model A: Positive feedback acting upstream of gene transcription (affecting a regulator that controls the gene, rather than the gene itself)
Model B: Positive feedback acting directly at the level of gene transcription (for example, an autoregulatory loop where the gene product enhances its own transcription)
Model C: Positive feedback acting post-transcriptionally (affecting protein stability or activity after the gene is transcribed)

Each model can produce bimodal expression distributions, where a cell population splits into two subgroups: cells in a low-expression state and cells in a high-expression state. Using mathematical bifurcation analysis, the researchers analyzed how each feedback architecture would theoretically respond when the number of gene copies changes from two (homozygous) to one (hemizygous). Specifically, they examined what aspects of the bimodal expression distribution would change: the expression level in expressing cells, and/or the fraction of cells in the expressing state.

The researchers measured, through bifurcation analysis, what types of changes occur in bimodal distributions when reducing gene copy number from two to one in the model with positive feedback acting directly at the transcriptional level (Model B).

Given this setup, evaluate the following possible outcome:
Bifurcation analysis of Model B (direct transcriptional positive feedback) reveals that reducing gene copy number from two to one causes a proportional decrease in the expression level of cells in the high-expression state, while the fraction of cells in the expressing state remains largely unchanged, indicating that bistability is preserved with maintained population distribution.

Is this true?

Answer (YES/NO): NO